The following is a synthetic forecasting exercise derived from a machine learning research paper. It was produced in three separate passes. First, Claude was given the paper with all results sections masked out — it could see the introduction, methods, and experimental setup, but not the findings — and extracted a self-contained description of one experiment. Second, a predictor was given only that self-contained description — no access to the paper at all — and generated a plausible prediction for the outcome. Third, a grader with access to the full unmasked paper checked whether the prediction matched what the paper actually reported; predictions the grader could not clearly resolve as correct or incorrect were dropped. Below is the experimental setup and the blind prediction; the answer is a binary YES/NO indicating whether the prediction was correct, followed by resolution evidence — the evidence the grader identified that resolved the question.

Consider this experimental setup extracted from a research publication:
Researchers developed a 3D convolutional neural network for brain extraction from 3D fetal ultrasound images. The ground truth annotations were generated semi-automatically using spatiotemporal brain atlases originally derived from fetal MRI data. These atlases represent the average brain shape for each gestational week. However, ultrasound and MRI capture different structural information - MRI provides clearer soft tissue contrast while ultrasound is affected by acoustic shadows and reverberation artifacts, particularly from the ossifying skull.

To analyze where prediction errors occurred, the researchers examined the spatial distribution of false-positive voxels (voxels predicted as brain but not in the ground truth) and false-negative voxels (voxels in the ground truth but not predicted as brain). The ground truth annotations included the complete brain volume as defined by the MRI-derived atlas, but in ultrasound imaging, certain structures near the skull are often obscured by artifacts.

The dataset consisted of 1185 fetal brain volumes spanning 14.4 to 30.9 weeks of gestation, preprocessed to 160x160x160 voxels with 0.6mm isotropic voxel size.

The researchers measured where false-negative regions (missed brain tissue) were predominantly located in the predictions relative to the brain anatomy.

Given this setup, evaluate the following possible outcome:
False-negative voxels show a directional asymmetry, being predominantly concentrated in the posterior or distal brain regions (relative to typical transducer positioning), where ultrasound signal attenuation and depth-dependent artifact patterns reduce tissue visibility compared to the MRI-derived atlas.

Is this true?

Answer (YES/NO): NO